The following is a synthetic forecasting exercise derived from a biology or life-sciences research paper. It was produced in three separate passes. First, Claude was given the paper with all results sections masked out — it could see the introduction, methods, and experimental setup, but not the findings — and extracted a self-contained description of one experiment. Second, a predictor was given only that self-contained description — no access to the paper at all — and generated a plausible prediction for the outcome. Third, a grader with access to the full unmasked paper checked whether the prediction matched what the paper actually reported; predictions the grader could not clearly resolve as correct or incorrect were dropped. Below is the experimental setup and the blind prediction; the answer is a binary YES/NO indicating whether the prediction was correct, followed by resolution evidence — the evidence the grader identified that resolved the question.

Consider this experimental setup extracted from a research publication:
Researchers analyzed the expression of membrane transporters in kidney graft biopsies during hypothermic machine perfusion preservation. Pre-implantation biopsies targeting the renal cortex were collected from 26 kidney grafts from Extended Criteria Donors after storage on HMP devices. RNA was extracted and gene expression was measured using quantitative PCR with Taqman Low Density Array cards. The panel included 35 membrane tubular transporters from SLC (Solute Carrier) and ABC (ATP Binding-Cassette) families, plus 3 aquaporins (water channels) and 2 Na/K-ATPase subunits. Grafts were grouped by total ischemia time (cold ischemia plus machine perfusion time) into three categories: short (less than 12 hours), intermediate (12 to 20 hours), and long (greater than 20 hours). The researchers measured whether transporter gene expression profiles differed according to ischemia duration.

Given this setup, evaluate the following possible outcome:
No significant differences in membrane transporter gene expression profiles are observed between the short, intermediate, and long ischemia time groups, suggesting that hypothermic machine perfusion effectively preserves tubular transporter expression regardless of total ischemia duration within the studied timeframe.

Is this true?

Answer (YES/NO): YES